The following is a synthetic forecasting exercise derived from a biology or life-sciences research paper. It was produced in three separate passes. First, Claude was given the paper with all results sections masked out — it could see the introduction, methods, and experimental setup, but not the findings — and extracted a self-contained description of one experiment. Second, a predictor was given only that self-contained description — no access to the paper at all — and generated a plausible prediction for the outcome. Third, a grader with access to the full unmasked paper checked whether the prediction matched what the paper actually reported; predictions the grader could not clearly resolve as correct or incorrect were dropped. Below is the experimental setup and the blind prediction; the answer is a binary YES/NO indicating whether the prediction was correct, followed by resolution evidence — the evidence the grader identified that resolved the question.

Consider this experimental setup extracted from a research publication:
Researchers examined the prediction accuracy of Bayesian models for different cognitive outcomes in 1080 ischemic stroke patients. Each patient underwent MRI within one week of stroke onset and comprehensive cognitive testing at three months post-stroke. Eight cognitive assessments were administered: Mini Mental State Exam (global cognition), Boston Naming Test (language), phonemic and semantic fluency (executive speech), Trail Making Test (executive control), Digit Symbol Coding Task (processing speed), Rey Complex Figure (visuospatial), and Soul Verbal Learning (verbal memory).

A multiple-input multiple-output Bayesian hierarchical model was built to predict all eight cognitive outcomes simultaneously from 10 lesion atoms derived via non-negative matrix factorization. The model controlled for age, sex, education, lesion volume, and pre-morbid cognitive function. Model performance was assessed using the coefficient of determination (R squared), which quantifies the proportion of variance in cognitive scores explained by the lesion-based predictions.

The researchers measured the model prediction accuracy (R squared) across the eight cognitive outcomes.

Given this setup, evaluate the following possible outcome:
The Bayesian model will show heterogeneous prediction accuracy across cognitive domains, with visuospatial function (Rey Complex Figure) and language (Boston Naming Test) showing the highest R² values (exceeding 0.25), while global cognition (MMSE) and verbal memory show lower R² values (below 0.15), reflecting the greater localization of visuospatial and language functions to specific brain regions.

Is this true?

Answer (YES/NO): NO